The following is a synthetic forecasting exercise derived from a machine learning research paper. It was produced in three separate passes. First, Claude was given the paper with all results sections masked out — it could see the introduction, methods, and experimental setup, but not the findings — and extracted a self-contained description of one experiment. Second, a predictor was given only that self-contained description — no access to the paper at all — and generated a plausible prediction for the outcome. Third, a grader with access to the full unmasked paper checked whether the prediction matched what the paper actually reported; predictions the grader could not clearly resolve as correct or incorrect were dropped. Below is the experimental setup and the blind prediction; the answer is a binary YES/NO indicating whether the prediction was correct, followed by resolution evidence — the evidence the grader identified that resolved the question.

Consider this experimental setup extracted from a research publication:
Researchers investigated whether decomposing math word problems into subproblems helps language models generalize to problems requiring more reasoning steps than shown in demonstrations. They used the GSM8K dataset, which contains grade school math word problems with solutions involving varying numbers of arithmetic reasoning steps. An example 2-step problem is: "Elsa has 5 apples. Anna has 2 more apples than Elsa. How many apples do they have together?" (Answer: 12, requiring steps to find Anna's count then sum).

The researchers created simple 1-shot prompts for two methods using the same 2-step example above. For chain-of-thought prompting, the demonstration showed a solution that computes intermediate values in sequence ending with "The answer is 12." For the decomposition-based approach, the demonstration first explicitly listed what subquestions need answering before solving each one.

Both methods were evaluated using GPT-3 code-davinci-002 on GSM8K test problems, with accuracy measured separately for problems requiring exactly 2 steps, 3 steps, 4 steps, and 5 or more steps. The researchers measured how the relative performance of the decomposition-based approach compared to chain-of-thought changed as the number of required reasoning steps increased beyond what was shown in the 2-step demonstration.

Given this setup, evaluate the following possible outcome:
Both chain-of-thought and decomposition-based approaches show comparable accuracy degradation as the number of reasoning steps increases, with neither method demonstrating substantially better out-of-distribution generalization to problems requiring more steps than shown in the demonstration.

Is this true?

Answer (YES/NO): NO